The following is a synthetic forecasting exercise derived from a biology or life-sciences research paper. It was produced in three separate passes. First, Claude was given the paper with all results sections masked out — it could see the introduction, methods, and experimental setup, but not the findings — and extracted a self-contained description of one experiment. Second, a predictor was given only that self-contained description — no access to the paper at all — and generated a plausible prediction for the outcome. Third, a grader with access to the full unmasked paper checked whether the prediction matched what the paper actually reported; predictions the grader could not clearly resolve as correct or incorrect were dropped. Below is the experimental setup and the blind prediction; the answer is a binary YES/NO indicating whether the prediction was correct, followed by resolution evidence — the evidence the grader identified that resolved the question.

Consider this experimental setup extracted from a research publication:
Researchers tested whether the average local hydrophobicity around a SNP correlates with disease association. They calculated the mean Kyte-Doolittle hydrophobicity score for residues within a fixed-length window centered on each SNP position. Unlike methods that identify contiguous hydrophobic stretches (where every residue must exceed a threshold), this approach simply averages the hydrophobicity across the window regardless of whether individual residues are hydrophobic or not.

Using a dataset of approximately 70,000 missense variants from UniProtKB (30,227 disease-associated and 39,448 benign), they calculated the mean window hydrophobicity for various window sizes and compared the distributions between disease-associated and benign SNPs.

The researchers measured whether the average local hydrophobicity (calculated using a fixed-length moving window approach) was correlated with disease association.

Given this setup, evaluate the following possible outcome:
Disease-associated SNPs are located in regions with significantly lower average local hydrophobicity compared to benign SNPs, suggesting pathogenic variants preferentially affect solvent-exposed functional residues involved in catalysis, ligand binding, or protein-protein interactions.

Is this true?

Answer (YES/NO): NO